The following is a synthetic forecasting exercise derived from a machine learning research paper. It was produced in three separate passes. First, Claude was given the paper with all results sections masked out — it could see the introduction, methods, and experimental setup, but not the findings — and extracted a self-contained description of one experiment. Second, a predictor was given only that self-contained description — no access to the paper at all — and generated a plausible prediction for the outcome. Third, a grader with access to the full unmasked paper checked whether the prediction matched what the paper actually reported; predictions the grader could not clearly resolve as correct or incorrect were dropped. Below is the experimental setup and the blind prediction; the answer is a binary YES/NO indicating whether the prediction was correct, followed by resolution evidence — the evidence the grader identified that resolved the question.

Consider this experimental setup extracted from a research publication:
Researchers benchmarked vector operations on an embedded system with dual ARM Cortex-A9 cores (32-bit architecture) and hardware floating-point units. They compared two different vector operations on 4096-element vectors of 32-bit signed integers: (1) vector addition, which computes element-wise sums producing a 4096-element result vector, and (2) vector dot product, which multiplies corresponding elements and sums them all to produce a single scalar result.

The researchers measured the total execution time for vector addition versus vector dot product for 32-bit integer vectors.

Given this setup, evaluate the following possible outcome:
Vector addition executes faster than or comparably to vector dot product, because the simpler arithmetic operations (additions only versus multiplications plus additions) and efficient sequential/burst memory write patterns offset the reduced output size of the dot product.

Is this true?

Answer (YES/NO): NO